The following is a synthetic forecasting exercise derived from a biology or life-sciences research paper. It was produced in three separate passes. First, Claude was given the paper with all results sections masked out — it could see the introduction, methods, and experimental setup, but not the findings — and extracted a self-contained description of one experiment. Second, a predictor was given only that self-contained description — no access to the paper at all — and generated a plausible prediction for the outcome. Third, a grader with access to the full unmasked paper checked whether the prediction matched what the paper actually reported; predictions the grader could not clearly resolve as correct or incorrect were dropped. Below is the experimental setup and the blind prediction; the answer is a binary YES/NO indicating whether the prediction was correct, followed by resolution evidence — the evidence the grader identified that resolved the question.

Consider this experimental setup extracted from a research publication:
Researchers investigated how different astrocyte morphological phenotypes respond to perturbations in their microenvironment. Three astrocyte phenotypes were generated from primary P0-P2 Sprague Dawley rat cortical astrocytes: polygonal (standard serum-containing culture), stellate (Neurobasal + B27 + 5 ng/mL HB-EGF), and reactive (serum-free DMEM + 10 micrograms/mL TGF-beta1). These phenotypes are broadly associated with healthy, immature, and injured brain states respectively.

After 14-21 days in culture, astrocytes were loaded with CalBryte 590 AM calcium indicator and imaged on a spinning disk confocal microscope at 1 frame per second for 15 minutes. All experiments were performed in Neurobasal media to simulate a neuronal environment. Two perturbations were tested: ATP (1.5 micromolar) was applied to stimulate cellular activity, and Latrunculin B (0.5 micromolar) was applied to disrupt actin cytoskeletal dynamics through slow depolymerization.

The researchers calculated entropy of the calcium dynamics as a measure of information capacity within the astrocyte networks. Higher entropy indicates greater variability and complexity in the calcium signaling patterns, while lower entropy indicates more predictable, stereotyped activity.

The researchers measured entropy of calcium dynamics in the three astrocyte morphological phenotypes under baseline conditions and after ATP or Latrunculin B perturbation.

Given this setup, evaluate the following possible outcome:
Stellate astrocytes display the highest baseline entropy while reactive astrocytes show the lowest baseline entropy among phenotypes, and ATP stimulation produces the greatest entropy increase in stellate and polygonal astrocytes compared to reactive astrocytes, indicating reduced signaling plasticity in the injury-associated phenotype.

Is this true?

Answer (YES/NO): NO